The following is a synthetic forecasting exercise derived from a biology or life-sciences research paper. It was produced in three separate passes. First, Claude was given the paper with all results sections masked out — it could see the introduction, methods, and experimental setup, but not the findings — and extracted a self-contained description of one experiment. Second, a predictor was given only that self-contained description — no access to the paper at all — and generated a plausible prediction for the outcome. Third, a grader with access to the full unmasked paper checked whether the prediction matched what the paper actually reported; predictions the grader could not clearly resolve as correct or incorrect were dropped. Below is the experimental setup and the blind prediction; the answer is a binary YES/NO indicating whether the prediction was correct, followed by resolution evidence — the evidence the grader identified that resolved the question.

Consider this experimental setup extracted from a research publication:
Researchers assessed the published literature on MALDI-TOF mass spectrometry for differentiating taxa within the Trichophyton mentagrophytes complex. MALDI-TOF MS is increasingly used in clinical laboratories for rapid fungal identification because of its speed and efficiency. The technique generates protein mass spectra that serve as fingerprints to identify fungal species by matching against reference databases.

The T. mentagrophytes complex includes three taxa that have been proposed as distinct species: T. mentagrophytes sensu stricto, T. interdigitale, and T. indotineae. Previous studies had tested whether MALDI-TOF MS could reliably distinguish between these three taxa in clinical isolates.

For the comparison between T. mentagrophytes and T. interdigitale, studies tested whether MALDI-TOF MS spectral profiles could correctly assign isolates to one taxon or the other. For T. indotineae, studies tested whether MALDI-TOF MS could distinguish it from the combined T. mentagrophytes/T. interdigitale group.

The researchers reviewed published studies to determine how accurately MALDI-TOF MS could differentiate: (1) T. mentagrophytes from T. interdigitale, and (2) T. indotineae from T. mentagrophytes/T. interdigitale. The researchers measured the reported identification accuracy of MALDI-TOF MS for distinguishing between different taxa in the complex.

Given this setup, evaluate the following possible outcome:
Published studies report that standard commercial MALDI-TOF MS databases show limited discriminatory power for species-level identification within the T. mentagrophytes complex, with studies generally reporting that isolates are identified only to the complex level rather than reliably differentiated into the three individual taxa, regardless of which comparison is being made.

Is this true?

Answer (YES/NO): NO